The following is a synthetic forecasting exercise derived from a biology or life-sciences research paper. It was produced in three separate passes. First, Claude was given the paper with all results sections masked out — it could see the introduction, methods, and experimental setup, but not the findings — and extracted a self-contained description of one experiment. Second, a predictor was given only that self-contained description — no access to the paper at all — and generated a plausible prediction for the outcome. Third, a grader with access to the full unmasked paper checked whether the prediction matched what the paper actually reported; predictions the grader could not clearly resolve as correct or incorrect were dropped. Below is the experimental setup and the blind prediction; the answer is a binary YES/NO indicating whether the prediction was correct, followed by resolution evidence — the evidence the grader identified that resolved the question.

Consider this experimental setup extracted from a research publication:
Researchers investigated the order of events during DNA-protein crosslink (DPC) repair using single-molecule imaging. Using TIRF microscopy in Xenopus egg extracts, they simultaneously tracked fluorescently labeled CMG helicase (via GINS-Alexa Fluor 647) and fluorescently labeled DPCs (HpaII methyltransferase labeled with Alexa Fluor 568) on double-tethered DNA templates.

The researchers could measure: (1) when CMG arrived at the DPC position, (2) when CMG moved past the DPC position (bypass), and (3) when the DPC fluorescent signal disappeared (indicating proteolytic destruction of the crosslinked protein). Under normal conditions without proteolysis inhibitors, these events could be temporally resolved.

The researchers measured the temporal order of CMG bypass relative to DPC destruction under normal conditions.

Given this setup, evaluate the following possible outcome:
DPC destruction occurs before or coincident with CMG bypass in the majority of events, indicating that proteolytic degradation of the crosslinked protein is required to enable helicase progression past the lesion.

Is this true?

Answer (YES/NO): NO